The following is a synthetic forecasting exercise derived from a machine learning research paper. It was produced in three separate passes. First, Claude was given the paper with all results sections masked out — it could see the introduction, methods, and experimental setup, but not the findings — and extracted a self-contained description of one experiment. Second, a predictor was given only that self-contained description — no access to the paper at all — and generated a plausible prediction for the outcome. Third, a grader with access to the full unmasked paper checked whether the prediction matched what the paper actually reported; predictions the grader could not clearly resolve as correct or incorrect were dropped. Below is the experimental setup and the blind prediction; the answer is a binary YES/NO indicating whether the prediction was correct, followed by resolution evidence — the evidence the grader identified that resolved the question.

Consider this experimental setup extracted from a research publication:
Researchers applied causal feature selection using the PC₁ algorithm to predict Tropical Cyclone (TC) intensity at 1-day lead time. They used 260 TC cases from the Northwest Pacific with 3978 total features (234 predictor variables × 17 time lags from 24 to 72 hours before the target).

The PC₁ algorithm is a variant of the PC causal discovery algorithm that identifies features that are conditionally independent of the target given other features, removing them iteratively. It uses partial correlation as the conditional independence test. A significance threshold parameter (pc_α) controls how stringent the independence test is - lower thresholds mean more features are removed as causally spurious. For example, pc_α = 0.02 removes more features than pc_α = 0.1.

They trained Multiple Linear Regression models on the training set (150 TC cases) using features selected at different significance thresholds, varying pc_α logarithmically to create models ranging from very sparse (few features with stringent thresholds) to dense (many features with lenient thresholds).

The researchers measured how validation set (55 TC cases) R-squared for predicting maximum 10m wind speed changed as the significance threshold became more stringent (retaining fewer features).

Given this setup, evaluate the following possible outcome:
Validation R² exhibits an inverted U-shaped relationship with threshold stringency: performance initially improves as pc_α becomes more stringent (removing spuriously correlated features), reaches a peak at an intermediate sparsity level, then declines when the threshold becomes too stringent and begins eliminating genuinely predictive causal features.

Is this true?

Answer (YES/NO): NO